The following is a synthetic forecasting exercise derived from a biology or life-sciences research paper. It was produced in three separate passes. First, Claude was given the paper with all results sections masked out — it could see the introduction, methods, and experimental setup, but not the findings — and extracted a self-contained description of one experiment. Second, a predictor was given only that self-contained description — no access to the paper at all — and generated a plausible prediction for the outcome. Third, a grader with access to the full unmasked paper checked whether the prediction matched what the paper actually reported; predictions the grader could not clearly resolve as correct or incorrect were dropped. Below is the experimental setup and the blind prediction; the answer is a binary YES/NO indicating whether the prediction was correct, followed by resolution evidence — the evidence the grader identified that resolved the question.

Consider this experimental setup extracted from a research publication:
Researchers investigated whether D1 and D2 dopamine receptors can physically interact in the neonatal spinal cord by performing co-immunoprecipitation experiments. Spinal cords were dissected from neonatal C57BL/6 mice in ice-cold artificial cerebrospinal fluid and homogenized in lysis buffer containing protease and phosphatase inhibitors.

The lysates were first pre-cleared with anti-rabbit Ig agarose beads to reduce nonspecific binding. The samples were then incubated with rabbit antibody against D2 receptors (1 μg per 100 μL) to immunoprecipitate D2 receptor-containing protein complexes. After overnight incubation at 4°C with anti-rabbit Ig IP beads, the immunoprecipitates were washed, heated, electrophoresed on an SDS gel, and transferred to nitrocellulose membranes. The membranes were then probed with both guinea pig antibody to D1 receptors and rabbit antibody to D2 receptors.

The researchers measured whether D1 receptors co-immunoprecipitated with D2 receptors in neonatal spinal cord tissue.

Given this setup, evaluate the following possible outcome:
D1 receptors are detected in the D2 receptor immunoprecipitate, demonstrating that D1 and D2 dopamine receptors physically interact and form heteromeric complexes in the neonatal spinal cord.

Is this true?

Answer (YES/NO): YES